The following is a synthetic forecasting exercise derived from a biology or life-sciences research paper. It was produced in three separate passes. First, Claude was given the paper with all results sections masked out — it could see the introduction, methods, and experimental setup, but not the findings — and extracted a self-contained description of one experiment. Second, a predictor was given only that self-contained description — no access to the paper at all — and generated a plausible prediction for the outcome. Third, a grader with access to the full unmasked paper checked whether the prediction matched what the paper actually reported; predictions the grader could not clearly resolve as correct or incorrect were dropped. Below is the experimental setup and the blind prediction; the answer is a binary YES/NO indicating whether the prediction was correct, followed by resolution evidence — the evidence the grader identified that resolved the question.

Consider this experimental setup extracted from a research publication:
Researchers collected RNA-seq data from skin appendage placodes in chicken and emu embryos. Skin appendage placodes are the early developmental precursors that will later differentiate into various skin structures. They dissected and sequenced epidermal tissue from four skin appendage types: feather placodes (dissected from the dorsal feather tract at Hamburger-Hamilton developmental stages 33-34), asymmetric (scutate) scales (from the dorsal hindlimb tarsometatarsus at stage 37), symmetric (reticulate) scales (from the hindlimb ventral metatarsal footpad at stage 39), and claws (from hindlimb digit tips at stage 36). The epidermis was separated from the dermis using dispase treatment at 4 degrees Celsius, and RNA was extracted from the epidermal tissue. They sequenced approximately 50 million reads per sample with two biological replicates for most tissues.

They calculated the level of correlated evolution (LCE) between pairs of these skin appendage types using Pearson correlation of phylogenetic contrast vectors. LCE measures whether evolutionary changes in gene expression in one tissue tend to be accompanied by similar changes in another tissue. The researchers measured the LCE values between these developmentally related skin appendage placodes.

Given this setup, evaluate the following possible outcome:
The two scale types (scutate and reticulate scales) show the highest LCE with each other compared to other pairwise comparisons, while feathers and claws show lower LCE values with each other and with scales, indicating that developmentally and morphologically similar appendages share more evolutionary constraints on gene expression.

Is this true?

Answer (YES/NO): NO